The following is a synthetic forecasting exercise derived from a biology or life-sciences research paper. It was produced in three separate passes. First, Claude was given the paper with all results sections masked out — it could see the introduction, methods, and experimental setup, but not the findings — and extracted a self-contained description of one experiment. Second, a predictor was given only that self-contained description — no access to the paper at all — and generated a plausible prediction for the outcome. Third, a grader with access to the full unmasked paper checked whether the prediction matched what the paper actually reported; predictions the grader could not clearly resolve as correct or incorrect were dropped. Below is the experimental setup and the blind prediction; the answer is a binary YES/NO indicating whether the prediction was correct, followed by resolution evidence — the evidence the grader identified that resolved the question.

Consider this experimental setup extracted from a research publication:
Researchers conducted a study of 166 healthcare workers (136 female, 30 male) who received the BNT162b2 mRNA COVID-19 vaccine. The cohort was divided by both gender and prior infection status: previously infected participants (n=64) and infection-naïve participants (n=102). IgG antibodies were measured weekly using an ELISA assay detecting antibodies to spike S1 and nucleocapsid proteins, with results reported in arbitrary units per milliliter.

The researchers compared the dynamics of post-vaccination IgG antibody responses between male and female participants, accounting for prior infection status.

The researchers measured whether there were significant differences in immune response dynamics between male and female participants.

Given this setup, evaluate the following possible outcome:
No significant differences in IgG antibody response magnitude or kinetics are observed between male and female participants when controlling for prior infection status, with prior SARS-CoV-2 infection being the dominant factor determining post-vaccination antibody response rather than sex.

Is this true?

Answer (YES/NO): YES